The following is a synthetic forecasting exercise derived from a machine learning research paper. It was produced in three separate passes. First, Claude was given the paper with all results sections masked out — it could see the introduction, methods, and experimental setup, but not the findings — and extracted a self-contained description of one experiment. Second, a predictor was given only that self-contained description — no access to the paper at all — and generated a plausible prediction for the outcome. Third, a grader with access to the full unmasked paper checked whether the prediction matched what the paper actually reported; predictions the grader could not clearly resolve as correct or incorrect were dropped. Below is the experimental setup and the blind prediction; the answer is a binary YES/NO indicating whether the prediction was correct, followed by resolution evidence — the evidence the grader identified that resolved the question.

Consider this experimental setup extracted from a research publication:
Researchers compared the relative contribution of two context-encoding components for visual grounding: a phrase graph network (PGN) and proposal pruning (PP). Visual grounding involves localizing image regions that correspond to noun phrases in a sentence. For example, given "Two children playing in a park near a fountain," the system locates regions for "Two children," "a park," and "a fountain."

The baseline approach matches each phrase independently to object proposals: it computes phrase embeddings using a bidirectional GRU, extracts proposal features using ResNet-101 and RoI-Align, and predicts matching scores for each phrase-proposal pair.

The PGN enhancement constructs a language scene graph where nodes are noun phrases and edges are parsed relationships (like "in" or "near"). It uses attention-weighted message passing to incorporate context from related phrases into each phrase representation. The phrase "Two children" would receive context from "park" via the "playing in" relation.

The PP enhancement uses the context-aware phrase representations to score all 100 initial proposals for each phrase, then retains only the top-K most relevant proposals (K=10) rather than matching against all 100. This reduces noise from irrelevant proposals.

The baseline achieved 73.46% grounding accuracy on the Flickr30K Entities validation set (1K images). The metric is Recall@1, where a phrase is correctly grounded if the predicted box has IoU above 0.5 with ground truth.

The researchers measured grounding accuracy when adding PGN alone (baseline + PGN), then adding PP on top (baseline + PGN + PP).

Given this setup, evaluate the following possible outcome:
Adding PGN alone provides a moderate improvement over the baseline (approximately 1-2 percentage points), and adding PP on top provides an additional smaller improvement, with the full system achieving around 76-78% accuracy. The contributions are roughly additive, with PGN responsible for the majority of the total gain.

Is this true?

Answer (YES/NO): NO